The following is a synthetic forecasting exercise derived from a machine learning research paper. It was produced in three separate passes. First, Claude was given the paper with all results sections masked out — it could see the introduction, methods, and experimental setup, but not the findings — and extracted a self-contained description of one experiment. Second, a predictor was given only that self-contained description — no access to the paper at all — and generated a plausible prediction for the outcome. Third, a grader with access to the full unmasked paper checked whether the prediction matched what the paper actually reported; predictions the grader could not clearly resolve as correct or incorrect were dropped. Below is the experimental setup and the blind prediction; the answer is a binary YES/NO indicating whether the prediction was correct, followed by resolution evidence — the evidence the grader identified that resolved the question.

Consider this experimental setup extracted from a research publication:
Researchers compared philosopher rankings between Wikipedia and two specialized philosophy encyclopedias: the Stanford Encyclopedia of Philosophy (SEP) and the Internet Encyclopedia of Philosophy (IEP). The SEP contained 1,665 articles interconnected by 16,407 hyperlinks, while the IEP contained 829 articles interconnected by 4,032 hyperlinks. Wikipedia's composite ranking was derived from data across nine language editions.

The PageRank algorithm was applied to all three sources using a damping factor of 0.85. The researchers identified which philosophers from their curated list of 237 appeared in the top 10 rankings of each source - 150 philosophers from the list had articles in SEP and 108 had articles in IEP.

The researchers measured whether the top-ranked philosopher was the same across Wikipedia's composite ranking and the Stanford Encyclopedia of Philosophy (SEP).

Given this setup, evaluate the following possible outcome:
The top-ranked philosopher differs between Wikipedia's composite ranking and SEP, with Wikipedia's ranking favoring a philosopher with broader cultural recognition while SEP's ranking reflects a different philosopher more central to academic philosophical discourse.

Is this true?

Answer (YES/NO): NO